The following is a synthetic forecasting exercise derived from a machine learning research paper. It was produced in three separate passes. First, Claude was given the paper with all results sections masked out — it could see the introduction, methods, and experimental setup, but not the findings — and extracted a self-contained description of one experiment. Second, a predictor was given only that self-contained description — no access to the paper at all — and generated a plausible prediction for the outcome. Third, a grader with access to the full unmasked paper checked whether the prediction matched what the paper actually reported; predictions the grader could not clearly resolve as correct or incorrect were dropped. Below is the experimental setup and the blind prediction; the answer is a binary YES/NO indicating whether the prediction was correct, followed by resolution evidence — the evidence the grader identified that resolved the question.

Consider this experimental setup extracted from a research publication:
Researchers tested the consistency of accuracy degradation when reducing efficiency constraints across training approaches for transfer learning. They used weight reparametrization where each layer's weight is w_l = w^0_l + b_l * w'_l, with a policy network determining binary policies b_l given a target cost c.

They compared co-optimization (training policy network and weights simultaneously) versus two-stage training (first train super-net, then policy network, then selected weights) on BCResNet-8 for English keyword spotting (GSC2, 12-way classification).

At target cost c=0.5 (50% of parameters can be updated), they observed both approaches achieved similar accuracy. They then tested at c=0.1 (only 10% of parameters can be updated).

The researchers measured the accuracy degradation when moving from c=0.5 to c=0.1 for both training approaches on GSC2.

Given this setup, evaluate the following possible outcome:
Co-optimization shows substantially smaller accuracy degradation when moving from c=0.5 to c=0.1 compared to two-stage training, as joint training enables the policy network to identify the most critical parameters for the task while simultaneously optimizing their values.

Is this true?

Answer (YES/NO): NO